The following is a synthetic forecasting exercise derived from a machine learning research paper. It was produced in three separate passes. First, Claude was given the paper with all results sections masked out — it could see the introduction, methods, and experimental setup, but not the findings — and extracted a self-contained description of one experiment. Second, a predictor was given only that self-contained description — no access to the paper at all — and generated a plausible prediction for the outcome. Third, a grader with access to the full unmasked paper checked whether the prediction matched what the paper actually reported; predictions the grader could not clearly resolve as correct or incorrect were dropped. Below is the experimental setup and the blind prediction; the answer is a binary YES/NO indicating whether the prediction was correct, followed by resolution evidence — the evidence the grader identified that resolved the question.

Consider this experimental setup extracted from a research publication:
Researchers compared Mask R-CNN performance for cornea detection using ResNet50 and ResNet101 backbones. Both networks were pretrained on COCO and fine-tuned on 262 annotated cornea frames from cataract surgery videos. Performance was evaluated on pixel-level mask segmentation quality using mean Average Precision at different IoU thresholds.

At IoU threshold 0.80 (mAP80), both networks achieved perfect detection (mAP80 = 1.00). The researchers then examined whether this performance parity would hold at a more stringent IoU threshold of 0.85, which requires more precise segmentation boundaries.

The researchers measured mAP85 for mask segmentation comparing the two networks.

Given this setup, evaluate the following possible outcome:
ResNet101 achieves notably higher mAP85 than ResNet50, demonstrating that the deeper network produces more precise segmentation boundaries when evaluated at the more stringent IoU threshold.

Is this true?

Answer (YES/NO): NO